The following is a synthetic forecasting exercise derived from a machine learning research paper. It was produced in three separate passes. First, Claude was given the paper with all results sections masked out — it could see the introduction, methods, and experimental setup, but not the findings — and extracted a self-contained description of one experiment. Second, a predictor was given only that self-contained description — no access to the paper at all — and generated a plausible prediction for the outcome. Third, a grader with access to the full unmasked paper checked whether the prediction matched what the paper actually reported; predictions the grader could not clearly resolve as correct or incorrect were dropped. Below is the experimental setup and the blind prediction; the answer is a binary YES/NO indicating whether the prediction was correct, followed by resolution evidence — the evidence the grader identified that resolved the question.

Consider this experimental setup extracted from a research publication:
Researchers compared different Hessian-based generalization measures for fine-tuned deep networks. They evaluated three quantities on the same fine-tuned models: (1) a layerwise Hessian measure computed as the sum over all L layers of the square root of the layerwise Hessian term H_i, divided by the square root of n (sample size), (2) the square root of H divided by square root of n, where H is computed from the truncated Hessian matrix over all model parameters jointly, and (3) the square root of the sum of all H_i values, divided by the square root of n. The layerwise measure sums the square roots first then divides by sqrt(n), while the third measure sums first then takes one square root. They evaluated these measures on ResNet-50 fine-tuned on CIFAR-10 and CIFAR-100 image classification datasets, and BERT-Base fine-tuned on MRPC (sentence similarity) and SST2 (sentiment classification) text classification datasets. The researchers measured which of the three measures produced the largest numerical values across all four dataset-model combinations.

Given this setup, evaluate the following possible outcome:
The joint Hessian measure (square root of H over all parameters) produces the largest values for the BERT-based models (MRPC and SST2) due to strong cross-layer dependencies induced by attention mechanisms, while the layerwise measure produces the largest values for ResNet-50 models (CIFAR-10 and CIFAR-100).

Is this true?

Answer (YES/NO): NO